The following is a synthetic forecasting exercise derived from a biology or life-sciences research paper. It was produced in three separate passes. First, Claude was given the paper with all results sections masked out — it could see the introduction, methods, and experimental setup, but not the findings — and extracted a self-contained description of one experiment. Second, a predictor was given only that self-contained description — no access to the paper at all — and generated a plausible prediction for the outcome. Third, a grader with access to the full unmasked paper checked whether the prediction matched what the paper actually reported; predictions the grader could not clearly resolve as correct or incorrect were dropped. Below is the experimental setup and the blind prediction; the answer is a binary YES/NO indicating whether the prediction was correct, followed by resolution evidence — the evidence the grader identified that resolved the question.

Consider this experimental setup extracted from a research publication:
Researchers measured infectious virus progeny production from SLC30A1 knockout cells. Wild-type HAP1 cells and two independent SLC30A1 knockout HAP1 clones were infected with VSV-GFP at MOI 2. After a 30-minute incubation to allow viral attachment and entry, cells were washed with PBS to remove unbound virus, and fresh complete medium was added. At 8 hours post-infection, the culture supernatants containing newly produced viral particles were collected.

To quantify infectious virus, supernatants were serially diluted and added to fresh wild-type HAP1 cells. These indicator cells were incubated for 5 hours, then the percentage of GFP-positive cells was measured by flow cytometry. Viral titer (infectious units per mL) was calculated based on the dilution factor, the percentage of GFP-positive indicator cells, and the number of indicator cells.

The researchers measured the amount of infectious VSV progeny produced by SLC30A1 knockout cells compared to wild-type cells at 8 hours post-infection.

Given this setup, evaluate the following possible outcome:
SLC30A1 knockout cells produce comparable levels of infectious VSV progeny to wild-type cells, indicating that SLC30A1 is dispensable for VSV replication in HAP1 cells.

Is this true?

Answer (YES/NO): NO